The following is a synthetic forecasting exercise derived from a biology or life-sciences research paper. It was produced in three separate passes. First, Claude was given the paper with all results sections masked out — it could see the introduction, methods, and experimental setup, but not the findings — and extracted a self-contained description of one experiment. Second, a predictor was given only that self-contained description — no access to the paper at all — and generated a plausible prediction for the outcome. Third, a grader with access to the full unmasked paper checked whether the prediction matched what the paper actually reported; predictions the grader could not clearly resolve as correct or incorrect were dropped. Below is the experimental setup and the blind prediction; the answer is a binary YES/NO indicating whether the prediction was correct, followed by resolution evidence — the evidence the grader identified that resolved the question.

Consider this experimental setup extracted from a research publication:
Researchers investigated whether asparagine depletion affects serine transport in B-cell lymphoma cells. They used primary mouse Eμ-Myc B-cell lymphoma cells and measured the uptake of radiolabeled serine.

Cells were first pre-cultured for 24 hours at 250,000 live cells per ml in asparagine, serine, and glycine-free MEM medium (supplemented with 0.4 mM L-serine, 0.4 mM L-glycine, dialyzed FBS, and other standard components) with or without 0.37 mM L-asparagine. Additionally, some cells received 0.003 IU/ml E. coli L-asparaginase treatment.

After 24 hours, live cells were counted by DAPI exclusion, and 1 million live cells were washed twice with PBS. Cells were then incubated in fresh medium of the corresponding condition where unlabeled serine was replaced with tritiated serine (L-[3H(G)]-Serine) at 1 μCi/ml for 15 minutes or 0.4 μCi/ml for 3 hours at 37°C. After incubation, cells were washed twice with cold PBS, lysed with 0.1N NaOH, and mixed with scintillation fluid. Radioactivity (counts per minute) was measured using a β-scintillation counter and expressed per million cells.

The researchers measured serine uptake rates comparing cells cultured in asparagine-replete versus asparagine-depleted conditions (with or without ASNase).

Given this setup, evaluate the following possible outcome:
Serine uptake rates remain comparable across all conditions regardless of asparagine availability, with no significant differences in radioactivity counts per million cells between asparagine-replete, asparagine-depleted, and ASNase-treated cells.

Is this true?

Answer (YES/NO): NO